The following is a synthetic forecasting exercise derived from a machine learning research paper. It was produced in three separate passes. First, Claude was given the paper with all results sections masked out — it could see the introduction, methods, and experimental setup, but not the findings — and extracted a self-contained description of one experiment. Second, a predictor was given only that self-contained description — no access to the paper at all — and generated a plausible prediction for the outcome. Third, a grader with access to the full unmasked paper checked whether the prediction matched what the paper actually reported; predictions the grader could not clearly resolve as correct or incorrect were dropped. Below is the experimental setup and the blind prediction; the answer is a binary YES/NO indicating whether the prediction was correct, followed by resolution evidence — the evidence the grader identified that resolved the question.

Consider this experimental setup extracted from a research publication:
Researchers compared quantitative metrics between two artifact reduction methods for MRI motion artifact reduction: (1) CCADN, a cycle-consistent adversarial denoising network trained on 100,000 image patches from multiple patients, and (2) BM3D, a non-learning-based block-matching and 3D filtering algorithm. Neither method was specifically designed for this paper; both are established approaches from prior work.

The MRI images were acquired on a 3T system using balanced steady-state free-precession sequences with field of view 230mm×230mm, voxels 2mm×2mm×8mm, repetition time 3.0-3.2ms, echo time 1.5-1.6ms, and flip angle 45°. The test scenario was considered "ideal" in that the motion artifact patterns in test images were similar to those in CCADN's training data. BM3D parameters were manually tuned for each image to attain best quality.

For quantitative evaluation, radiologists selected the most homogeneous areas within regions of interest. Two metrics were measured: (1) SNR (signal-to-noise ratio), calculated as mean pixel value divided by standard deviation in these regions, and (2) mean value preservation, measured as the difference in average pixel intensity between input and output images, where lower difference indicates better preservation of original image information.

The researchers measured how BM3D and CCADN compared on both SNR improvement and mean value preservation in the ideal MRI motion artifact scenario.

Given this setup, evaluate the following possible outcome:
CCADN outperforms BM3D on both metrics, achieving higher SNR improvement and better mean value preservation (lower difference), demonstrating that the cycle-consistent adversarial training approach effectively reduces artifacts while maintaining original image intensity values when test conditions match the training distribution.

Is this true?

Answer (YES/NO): NO